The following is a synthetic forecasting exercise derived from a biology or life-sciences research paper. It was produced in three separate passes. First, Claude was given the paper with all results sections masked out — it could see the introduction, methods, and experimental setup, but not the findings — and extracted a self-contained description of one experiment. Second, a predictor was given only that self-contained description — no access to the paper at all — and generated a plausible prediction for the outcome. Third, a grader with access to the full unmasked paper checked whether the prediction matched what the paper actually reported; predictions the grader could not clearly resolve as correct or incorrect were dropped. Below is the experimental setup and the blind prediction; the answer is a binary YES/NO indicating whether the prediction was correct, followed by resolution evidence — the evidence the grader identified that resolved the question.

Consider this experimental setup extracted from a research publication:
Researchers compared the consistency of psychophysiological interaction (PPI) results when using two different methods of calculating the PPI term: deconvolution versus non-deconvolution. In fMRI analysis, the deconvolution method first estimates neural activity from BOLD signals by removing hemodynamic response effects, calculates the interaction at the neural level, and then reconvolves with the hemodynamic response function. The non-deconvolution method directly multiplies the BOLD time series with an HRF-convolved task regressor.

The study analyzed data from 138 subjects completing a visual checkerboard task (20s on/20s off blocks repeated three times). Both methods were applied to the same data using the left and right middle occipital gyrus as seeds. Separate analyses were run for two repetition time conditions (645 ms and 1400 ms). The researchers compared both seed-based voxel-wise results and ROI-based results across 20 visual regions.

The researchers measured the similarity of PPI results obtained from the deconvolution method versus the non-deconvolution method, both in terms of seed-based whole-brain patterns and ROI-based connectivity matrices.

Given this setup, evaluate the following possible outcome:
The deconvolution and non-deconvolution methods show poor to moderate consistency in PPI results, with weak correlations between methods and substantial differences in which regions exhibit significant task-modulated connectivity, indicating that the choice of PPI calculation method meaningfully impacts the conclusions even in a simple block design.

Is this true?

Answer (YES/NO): NO